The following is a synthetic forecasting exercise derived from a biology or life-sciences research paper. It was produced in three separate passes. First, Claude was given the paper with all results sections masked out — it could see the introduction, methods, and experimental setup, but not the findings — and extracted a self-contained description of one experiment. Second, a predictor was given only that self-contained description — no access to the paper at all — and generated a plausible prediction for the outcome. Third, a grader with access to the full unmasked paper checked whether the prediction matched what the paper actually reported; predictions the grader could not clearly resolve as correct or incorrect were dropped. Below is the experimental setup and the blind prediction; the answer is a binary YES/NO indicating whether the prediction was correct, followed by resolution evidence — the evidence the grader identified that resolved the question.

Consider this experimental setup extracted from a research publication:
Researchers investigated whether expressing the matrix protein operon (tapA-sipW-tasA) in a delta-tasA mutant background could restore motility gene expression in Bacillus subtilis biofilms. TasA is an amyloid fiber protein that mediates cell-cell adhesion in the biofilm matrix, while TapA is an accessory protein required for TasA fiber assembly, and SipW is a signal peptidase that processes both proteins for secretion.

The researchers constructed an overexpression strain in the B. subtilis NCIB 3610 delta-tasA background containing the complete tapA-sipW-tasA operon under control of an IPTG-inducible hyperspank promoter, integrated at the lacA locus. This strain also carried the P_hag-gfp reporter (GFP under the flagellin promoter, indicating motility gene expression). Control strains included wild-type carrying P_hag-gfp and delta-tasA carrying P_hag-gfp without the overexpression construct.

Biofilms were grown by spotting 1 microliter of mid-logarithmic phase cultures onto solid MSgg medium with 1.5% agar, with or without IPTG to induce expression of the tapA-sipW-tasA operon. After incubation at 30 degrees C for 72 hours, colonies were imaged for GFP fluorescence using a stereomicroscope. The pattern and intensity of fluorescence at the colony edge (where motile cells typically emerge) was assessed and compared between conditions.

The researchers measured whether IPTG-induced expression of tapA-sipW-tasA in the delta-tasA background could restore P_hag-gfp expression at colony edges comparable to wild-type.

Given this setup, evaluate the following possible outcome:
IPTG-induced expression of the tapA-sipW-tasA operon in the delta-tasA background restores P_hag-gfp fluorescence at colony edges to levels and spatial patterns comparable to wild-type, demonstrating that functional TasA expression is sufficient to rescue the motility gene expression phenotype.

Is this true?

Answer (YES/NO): NO